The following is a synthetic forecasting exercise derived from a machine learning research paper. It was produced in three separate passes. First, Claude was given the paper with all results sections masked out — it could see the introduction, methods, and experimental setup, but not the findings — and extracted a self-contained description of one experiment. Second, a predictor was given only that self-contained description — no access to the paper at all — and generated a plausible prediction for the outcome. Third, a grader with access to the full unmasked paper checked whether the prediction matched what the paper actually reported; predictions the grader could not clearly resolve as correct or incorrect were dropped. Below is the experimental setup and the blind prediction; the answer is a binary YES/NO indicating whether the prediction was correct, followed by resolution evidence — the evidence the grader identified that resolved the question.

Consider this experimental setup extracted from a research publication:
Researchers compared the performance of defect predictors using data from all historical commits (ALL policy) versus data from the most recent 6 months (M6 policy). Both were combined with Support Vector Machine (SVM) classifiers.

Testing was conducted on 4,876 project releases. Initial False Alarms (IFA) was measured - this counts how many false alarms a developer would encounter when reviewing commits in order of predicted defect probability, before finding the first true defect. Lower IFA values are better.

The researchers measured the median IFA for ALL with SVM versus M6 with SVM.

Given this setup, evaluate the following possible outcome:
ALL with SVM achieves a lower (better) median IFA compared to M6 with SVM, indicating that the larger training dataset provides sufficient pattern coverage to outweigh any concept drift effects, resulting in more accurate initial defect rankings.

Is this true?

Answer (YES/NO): NO